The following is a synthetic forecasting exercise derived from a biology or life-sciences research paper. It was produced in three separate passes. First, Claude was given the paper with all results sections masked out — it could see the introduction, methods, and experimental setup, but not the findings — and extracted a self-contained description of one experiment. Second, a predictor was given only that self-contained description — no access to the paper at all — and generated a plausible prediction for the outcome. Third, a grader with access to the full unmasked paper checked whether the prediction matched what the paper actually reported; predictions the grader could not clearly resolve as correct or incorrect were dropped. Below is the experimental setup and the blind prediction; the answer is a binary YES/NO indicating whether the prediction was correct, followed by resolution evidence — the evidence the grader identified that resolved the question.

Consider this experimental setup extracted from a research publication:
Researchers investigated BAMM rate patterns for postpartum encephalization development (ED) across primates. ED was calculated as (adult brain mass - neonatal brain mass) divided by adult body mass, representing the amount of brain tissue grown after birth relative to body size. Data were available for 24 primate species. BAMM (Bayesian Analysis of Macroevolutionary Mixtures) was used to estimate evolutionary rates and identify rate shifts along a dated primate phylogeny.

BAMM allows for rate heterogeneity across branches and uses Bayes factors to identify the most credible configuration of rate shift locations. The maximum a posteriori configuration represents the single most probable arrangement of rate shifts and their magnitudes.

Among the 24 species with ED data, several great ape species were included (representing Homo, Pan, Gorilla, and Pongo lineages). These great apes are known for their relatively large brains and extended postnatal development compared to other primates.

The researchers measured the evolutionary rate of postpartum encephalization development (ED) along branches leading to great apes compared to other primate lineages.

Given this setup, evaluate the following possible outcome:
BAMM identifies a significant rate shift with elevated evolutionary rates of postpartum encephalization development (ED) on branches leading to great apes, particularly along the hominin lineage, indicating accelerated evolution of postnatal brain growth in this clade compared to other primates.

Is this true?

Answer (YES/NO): NO